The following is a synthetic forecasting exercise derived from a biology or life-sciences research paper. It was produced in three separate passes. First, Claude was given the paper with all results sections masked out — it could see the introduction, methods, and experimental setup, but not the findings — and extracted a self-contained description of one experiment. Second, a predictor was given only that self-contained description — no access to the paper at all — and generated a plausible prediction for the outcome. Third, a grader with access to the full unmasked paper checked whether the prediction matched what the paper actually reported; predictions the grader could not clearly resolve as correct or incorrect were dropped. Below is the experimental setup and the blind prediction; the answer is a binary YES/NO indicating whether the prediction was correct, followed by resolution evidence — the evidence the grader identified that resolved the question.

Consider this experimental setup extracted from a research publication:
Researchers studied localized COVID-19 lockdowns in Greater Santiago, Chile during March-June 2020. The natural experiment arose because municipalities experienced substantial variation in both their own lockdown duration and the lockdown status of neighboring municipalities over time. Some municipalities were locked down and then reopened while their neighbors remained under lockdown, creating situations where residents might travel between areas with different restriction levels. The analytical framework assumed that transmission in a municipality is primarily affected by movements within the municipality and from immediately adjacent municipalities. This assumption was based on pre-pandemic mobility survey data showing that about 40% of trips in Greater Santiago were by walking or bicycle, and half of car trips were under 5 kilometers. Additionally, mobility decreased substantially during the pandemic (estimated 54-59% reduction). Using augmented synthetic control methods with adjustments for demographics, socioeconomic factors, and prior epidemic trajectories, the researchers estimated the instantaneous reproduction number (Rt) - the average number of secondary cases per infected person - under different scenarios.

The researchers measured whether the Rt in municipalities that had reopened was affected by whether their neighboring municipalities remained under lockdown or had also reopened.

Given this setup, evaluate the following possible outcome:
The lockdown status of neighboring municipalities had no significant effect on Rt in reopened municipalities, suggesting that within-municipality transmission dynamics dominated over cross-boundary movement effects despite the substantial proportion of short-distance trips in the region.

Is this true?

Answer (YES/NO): NO